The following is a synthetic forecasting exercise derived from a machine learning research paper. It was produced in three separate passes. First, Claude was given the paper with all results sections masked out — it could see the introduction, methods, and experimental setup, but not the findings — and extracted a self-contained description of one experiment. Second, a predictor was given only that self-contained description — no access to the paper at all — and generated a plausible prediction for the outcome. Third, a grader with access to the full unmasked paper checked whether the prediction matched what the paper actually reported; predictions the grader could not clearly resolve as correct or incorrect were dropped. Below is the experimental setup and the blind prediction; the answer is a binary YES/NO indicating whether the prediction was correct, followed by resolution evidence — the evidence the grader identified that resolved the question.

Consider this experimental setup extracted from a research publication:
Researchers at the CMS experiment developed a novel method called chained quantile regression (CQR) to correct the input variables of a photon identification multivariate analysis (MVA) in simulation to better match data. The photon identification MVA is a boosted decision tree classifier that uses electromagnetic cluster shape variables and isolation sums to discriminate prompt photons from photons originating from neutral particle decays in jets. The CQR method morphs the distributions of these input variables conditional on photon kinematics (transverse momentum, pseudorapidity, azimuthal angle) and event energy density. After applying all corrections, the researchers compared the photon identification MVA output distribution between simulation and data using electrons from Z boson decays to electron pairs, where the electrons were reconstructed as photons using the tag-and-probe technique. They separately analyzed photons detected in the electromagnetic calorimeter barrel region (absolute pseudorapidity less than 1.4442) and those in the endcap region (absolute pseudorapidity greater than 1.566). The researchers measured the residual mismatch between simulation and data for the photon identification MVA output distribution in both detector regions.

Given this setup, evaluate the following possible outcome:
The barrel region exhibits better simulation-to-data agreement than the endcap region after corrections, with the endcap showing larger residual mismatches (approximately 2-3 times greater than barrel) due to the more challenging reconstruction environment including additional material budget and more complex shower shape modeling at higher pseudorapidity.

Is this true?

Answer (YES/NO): NO